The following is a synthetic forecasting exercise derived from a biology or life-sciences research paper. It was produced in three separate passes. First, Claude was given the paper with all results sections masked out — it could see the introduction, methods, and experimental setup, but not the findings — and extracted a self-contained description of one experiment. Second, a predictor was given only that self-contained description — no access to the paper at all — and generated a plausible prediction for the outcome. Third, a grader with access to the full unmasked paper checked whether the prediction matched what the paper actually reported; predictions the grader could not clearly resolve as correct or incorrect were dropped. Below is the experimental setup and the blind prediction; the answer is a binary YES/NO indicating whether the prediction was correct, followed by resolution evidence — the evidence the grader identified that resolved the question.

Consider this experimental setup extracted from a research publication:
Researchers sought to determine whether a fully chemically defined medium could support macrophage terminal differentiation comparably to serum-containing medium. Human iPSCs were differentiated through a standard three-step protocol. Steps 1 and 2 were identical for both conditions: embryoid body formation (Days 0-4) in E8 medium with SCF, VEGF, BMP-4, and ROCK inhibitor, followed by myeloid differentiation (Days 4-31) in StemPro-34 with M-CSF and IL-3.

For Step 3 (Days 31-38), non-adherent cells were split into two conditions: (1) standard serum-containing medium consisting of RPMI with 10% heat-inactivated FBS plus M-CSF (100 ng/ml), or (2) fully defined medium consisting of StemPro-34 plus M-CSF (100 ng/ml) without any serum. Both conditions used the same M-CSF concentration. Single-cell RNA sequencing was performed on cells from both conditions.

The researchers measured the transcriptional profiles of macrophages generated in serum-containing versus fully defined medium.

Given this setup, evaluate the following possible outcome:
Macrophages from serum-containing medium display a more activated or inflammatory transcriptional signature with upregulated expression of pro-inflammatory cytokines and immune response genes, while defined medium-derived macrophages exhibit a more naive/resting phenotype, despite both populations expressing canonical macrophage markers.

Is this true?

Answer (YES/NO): NO